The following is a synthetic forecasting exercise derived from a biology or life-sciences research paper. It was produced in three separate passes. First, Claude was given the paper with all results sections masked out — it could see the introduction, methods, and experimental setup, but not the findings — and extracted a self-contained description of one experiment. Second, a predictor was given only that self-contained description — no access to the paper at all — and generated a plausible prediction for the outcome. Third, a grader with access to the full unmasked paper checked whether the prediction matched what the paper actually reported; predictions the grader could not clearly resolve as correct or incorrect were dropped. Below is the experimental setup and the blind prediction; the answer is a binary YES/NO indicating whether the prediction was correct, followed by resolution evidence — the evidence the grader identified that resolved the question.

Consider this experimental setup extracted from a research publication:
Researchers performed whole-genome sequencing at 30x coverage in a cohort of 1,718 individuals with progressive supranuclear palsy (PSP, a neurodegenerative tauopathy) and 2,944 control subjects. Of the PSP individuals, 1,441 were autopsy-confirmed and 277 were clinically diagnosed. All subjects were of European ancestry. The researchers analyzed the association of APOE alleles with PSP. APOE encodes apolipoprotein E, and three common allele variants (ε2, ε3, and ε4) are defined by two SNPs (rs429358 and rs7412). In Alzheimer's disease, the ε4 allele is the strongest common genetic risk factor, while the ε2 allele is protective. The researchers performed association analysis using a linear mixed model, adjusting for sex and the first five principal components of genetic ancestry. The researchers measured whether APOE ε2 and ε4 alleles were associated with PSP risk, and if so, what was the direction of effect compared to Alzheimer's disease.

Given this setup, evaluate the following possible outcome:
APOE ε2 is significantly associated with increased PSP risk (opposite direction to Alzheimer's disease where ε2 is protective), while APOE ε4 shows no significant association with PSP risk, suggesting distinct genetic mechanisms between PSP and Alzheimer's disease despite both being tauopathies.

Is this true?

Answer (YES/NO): NO